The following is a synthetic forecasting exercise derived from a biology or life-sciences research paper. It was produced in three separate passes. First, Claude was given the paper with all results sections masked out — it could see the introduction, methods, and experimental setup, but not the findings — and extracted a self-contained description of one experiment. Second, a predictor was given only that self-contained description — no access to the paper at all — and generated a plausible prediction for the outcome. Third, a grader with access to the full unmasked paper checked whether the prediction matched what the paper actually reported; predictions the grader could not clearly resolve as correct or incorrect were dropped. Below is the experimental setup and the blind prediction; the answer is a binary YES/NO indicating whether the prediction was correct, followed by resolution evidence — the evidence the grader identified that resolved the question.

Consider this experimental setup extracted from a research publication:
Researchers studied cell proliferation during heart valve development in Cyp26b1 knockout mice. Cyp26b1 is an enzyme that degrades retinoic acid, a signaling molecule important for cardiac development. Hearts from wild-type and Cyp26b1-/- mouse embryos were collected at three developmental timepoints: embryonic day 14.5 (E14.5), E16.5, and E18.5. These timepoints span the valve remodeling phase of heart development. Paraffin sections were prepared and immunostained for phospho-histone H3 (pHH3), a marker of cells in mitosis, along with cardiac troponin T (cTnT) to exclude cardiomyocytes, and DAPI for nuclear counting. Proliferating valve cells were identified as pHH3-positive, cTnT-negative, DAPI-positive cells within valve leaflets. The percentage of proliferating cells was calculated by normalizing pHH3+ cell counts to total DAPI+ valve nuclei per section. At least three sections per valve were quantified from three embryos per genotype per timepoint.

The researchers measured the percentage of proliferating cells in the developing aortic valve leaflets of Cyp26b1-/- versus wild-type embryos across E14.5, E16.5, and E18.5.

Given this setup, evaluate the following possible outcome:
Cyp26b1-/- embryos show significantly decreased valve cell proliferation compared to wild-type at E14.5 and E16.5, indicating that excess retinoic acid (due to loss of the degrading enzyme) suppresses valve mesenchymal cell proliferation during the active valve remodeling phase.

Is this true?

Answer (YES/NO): NO